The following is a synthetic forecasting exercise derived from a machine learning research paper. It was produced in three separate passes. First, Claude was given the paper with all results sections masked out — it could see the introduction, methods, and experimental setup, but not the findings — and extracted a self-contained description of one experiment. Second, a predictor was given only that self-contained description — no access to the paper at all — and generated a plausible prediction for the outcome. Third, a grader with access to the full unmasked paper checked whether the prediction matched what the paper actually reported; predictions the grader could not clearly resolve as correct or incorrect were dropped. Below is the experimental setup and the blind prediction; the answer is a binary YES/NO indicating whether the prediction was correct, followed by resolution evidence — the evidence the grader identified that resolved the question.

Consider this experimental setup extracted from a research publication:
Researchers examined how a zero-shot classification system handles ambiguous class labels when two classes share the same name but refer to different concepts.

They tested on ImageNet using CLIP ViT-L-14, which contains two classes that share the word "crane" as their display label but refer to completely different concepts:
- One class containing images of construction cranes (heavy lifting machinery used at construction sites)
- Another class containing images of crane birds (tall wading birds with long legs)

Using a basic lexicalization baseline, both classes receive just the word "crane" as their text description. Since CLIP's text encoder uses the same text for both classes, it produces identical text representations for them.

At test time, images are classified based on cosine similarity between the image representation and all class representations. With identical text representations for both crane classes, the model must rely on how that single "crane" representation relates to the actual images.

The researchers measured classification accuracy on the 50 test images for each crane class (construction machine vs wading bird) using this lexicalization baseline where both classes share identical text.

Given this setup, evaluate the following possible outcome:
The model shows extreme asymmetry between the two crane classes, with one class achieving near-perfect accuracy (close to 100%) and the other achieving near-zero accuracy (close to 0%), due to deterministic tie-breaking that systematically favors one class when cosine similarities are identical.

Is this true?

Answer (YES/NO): NO